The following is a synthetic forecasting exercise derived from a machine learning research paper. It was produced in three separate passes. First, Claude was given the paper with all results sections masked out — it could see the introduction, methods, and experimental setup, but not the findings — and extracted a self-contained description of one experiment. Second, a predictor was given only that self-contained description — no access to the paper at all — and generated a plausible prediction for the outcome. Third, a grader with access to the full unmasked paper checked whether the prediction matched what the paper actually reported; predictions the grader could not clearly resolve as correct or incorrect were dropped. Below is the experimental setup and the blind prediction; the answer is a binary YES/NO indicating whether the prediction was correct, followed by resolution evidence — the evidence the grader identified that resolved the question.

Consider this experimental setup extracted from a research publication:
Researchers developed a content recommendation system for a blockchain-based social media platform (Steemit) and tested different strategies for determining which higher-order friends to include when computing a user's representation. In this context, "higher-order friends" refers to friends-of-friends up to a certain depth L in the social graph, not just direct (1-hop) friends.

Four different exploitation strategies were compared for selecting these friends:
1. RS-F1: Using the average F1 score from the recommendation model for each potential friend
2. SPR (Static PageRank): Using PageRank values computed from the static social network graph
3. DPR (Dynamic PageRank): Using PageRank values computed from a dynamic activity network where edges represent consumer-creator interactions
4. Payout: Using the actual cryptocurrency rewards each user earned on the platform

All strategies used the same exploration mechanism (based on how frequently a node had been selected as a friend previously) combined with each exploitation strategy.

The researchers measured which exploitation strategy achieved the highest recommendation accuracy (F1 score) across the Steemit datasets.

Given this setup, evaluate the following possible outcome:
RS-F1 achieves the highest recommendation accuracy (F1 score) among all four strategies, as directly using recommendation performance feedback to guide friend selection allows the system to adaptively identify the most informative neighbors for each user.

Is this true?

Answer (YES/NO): YES